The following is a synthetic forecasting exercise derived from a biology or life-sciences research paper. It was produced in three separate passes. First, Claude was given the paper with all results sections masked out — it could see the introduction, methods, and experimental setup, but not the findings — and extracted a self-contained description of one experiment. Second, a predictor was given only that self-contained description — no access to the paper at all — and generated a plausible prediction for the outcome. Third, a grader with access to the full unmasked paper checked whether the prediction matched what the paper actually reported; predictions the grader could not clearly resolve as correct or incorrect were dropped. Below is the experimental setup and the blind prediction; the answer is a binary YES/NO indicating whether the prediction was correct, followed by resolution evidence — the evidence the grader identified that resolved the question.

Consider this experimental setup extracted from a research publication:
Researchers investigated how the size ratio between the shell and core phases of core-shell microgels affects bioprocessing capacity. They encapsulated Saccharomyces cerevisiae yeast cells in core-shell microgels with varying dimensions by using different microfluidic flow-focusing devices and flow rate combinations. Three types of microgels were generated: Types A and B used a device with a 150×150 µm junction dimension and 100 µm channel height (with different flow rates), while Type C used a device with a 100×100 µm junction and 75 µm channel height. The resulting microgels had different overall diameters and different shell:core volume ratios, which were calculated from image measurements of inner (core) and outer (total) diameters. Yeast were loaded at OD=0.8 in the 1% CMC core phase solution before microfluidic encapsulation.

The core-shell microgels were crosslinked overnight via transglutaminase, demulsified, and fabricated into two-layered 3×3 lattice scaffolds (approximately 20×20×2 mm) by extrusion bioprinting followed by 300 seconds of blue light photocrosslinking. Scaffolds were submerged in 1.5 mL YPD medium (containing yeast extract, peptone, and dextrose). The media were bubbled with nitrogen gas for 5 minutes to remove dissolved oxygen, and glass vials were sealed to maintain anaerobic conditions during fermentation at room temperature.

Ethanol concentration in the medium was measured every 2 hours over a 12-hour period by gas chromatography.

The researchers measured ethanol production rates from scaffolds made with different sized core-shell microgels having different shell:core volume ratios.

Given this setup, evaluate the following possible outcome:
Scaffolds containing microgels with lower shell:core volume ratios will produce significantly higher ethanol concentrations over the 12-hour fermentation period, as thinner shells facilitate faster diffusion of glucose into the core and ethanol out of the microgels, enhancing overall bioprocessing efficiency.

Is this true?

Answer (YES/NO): NO